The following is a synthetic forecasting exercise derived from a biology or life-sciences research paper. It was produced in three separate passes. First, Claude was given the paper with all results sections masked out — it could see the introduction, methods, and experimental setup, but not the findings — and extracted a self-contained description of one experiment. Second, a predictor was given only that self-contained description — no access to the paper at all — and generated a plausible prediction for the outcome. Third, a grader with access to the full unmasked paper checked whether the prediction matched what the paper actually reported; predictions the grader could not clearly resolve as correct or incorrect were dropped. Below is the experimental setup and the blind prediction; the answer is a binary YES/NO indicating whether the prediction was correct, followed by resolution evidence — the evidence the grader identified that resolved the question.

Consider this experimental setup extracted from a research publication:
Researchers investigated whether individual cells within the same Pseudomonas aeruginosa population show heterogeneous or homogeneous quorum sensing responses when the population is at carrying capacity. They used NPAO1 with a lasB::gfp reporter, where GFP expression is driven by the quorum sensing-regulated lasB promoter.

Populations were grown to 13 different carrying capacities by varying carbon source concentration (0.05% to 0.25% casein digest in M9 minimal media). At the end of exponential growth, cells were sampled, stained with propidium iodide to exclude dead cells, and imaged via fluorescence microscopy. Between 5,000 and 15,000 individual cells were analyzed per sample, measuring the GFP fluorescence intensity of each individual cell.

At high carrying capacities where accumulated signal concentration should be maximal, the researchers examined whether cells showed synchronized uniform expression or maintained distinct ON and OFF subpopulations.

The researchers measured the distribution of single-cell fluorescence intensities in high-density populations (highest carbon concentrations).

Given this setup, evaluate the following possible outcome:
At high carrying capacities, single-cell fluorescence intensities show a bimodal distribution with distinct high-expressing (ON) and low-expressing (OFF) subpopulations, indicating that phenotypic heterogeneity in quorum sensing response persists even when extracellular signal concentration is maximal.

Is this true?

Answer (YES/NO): YES